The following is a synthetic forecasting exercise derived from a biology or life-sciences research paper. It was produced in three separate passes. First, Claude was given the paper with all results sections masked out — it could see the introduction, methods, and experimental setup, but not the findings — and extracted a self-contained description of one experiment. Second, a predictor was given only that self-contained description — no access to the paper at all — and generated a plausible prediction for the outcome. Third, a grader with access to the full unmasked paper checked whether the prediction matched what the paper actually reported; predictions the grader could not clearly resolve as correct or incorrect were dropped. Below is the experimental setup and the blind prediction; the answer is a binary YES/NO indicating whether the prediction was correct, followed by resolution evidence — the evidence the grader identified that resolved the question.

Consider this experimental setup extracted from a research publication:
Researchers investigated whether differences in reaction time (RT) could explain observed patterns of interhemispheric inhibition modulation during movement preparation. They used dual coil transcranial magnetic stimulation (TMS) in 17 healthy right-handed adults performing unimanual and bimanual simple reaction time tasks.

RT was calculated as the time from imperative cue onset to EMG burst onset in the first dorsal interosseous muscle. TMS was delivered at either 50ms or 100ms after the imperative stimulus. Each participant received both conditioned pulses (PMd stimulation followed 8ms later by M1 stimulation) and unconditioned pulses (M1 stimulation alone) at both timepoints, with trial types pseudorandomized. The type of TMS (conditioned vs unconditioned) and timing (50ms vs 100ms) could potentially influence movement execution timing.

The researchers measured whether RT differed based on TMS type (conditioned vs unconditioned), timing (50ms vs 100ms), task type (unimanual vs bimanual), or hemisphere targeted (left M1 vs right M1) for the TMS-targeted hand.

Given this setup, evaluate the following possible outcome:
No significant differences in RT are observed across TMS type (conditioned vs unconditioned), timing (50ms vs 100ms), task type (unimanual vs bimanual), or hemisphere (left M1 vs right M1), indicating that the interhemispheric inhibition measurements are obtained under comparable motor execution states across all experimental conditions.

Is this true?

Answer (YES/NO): NO